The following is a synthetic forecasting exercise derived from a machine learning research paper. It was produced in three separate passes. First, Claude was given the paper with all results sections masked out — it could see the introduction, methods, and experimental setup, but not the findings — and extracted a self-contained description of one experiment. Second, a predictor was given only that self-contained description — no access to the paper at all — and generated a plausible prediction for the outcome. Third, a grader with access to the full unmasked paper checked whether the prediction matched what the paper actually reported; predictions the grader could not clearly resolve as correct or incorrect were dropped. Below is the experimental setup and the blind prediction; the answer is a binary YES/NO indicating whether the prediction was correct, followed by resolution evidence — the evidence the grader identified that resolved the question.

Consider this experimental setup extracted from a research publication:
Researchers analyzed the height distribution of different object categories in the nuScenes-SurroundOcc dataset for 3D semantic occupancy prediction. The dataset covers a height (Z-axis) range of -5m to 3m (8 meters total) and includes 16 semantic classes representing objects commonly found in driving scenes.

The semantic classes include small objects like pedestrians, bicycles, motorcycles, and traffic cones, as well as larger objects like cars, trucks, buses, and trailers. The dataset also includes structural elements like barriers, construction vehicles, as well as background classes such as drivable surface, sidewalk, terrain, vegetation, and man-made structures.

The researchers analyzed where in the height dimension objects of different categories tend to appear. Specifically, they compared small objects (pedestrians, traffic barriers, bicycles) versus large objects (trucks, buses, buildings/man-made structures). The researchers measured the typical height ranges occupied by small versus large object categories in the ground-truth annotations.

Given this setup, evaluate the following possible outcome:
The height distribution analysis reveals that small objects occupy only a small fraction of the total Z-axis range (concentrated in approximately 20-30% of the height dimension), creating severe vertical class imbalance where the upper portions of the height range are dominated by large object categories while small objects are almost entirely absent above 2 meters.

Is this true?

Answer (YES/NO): NO